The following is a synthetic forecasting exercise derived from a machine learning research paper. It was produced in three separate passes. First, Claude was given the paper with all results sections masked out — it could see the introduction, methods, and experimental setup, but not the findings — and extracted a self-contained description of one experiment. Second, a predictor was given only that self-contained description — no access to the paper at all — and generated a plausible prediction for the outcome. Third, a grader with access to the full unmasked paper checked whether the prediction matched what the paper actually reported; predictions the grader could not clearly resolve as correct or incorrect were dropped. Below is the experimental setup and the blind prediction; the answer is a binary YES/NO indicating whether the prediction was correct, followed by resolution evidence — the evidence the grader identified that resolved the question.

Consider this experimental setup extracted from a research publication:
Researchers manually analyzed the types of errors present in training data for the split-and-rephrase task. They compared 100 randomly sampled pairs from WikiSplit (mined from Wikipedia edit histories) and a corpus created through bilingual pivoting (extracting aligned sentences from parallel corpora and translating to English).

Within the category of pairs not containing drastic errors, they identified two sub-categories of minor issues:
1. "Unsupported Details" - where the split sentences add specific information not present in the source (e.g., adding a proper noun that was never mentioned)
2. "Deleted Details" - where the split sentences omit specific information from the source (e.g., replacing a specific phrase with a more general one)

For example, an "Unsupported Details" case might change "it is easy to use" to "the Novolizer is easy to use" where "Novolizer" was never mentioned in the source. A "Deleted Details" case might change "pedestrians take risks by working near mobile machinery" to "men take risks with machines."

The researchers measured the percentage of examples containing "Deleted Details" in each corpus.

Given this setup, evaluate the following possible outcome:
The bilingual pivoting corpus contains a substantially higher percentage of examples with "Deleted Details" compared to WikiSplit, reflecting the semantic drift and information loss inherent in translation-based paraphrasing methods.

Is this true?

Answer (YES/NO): YES